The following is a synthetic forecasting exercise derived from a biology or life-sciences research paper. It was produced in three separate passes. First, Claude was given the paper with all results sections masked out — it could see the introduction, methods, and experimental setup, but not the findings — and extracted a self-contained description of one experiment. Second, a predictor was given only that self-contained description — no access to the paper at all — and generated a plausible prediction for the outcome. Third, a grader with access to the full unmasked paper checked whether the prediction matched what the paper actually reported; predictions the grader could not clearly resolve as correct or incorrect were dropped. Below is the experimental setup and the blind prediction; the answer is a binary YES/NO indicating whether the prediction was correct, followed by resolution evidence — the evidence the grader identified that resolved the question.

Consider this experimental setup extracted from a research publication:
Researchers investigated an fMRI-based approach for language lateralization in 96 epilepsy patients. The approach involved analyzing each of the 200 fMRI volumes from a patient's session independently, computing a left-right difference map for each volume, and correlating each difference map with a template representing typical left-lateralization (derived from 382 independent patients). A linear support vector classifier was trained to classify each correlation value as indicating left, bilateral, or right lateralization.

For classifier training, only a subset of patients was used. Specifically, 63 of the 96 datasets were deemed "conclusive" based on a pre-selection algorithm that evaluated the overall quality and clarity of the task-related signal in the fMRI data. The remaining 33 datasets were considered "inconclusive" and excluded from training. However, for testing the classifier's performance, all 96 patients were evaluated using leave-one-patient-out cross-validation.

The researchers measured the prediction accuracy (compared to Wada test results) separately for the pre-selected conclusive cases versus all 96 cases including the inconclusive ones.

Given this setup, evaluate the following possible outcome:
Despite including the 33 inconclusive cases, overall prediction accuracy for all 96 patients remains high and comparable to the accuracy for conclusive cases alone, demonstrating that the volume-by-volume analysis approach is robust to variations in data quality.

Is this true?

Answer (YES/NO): NO